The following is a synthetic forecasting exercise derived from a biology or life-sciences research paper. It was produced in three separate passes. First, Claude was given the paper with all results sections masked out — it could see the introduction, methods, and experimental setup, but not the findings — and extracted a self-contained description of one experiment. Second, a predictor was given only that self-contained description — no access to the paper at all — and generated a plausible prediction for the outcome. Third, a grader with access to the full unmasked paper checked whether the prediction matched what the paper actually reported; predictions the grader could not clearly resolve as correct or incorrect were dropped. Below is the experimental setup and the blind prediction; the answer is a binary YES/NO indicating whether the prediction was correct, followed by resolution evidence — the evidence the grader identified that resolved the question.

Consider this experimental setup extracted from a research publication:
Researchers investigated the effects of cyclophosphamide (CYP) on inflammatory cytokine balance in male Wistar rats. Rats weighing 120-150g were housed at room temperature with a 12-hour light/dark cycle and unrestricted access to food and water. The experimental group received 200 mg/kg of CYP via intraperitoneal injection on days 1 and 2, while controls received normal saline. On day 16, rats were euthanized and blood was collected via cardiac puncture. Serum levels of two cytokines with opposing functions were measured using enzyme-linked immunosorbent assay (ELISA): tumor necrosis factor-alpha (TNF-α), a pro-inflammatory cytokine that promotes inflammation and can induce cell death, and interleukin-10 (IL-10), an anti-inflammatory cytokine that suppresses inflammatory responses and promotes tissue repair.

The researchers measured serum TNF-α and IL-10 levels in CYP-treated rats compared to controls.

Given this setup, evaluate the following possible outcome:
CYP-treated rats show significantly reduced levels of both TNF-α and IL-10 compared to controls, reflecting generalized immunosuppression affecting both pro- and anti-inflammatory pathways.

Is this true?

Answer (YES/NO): NO